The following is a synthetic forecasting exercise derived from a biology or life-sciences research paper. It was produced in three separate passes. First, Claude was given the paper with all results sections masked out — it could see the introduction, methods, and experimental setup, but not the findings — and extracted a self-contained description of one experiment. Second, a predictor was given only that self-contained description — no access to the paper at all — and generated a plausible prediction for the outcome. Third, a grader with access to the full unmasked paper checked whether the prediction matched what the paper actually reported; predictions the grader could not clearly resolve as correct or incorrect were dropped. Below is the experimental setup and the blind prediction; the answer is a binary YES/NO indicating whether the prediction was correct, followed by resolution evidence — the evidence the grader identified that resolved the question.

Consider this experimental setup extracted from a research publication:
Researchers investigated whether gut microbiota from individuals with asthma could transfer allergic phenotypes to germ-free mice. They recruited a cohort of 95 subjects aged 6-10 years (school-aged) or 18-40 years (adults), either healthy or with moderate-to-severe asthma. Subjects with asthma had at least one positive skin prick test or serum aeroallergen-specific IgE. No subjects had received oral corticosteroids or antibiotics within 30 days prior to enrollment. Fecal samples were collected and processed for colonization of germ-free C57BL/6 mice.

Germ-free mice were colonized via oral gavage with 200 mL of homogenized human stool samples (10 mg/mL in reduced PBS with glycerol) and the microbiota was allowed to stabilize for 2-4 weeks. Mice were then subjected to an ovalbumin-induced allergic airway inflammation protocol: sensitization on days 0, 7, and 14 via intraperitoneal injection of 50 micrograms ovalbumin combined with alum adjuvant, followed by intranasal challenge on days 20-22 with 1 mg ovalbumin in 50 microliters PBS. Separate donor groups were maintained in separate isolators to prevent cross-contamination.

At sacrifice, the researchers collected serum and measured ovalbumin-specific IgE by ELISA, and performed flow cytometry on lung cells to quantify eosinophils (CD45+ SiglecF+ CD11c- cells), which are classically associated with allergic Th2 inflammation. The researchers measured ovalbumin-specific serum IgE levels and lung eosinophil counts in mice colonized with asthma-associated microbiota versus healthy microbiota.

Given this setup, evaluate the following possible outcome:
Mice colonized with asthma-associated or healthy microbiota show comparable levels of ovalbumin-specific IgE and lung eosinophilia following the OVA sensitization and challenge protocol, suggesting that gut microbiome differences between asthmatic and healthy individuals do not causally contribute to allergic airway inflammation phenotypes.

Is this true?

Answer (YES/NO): YES